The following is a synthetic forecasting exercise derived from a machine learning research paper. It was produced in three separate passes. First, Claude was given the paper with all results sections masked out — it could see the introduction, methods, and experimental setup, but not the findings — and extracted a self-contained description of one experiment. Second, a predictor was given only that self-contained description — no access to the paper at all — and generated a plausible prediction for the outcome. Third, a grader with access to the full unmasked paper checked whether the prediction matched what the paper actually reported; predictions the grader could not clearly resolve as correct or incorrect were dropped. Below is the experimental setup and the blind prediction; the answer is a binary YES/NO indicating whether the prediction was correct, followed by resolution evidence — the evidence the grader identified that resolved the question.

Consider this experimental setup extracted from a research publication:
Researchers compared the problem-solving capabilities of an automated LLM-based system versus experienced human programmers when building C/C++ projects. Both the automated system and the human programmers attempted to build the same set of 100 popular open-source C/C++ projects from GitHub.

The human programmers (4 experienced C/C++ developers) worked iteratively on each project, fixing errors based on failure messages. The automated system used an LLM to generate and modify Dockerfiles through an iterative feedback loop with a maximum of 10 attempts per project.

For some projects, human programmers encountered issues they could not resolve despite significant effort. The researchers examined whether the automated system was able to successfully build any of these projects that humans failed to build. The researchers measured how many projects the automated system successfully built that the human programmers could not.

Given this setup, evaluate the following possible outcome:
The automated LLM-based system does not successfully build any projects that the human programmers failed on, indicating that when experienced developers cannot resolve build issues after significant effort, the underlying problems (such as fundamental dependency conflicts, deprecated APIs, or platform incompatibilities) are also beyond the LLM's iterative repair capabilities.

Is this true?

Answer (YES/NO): NO